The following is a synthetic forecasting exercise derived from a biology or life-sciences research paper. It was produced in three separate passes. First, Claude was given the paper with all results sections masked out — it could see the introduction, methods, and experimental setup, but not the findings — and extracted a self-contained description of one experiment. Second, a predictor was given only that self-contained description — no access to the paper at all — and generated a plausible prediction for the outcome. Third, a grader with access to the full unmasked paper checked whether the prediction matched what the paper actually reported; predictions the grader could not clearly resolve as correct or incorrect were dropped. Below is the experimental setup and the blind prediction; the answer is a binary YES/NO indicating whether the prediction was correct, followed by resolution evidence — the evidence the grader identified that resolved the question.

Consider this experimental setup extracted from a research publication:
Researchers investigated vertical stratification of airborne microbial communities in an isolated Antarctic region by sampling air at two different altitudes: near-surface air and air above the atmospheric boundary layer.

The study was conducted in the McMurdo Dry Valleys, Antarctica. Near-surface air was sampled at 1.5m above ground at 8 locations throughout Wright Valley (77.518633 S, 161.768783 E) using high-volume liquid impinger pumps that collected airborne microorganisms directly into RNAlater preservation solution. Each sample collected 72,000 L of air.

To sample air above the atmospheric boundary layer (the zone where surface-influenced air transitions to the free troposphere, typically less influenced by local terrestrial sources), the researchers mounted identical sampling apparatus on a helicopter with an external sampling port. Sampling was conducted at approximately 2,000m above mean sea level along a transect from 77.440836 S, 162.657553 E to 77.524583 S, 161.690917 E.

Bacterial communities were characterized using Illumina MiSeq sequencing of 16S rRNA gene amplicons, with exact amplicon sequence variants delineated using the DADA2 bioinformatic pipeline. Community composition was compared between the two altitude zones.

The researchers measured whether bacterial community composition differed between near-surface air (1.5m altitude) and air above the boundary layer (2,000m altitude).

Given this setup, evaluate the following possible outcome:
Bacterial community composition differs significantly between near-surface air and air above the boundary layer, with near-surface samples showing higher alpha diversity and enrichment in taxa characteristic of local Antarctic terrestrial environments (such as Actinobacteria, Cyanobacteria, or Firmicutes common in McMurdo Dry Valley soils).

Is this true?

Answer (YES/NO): NO